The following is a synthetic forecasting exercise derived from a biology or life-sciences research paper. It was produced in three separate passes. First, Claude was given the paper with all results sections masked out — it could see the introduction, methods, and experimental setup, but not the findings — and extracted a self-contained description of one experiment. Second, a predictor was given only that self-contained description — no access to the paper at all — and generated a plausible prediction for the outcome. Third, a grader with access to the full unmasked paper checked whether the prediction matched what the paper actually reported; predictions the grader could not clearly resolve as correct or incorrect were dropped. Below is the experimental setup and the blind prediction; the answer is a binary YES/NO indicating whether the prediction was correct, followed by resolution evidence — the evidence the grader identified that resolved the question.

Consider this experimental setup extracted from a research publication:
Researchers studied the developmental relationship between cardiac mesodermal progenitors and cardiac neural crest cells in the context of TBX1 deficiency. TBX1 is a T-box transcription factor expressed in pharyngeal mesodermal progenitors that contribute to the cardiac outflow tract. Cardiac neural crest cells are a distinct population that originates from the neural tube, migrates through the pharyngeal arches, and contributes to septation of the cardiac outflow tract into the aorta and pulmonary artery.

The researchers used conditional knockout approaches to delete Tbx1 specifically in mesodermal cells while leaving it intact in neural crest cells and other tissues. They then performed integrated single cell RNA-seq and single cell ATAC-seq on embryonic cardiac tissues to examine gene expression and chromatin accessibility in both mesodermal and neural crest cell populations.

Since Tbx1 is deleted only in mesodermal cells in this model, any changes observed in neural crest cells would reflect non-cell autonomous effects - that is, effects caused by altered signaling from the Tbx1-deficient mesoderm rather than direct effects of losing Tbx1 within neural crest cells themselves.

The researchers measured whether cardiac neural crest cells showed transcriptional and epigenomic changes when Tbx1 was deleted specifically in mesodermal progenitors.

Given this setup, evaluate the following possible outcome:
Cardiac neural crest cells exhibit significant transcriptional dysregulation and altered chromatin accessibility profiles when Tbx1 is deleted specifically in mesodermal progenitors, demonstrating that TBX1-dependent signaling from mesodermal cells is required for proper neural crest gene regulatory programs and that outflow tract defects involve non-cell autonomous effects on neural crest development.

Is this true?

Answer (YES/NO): YES